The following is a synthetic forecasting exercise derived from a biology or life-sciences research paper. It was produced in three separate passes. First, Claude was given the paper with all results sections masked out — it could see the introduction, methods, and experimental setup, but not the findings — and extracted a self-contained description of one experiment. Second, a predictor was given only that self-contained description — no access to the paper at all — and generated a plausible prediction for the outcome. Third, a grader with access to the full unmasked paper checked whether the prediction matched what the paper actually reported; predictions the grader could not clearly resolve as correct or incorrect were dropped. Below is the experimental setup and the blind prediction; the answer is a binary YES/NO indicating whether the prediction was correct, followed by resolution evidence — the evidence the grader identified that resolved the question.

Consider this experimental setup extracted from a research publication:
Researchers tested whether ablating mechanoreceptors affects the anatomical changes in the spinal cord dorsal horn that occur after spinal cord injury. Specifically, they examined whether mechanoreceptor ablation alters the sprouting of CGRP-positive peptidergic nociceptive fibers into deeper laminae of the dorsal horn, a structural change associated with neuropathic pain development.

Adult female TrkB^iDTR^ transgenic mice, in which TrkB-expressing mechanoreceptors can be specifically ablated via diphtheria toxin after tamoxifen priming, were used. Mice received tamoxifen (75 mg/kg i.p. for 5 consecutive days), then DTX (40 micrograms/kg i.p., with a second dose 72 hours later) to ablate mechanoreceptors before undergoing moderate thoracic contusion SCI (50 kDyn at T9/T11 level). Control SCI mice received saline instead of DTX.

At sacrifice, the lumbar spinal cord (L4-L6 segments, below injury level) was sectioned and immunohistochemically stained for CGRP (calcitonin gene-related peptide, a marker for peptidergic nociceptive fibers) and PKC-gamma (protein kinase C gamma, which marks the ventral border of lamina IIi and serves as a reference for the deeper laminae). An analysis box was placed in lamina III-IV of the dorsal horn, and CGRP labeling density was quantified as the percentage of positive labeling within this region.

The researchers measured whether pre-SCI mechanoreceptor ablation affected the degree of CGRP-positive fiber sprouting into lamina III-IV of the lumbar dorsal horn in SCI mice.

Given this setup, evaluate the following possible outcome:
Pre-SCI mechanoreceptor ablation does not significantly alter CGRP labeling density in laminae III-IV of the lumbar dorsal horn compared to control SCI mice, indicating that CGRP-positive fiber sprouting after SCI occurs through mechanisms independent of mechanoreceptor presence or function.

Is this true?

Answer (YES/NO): YES